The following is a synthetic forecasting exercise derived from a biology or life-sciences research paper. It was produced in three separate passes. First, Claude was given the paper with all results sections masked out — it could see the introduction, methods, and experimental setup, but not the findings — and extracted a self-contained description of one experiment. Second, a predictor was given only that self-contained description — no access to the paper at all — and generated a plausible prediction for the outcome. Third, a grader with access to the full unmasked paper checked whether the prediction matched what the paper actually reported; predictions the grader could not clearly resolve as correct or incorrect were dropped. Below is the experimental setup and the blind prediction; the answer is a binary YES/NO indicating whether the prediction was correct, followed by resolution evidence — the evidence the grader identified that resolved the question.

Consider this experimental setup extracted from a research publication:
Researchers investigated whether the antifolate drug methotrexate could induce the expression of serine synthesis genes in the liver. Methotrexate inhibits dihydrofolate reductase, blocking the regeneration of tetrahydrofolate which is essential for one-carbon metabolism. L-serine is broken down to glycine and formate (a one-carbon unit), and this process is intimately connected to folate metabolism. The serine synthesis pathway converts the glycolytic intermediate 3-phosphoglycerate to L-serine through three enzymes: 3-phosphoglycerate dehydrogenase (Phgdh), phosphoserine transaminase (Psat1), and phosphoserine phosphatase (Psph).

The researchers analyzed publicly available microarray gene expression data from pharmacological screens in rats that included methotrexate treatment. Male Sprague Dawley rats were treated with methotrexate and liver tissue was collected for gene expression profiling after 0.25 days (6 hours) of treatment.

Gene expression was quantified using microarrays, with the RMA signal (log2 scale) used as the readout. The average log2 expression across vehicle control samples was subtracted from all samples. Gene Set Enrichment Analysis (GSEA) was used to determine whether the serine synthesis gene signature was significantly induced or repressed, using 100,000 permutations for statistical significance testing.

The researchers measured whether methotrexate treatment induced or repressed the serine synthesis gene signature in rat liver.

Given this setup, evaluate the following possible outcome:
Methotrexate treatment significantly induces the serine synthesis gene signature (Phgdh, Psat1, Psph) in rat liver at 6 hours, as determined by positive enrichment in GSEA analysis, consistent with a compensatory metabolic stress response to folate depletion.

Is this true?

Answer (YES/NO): YES